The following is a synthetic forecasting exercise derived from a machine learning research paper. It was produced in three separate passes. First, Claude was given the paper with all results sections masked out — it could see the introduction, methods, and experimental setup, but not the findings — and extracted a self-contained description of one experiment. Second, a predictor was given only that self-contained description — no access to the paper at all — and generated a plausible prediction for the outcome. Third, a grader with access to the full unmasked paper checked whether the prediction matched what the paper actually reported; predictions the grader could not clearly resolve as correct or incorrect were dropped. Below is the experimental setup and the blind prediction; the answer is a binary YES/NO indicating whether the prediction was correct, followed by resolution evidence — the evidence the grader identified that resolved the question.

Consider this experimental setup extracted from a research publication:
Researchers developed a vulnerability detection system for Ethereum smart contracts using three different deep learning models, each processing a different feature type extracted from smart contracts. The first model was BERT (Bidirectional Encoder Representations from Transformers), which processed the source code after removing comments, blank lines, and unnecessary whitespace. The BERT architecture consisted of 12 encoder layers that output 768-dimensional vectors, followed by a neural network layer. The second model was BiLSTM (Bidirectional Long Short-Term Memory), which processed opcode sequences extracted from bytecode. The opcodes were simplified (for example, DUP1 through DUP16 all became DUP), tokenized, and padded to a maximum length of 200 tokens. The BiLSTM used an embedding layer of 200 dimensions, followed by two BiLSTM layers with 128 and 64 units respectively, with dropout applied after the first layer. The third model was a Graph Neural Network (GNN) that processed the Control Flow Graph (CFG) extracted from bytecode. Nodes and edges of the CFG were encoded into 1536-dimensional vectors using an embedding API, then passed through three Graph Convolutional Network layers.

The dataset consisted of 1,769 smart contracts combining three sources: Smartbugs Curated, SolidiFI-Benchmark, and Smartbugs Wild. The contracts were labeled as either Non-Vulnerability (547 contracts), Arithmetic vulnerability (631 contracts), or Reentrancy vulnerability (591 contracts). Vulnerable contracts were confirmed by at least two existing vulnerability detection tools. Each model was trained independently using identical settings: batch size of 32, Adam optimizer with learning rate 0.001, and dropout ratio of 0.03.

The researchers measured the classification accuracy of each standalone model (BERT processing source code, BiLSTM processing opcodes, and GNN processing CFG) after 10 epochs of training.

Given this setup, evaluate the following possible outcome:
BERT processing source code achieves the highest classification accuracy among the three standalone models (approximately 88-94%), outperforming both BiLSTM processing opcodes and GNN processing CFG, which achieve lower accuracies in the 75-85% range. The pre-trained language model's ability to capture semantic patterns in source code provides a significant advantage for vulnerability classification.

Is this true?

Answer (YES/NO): NO